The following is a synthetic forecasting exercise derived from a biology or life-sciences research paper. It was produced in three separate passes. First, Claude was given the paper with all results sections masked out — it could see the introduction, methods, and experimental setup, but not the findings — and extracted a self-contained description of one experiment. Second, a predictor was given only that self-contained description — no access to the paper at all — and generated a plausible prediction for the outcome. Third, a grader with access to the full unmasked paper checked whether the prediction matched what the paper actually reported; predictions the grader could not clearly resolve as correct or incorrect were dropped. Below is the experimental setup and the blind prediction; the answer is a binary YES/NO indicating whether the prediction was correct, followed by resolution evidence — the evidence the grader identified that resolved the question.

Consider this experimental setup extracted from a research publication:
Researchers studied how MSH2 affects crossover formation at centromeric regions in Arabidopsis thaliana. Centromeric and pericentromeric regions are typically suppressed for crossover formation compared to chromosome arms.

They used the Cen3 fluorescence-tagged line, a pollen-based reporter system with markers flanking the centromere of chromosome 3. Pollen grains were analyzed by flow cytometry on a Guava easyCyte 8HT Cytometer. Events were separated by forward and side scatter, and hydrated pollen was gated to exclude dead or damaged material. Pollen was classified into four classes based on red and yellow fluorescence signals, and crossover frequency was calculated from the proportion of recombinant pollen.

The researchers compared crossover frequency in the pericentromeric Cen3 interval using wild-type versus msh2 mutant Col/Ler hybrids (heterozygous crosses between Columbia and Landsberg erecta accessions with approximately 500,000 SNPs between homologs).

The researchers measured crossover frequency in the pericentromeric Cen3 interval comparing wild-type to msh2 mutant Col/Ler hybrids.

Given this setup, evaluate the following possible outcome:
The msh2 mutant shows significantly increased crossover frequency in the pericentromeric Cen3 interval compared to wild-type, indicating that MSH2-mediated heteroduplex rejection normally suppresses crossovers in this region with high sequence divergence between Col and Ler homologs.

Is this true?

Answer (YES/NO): NO